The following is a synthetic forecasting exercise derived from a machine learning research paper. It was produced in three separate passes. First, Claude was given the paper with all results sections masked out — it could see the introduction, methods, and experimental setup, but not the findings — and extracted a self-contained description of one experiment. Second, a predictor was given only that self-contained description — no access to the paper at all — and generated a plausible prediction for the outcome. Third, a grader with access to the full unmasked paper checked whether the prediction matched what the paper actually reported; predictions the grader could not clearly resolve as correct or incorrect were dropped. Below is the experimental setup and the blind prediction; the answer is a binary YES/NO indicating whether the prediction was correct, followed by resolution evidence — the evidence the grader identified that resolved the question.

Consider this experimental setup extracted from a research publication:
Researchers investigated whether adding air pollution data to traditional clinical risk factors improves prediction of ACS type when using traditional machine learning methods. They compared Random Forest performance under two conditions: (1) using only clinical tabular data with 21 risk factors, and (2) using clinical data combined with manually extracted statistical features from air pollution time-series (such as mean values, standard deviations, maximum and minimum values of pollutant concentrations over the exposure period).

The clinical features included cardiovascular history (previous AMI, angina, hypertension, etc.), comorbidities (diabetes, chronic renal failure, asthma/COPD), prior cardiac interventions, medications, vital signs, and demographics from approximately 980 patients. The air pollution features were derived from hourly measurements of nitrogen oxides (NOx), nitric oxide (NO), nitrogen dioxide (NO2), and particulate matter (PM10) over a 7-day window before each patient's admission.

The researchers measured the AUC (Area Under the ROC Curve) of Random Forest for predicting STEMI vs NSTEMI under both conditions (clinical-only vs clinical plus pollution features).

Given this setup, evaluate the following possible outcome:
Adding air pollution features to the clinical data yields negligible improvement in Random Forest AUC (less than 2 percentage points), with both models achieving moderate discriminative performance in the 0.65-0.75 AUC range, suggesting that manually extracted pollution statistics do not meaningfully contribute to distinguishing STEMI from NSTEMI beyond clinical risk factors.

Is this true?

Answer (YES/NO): NO